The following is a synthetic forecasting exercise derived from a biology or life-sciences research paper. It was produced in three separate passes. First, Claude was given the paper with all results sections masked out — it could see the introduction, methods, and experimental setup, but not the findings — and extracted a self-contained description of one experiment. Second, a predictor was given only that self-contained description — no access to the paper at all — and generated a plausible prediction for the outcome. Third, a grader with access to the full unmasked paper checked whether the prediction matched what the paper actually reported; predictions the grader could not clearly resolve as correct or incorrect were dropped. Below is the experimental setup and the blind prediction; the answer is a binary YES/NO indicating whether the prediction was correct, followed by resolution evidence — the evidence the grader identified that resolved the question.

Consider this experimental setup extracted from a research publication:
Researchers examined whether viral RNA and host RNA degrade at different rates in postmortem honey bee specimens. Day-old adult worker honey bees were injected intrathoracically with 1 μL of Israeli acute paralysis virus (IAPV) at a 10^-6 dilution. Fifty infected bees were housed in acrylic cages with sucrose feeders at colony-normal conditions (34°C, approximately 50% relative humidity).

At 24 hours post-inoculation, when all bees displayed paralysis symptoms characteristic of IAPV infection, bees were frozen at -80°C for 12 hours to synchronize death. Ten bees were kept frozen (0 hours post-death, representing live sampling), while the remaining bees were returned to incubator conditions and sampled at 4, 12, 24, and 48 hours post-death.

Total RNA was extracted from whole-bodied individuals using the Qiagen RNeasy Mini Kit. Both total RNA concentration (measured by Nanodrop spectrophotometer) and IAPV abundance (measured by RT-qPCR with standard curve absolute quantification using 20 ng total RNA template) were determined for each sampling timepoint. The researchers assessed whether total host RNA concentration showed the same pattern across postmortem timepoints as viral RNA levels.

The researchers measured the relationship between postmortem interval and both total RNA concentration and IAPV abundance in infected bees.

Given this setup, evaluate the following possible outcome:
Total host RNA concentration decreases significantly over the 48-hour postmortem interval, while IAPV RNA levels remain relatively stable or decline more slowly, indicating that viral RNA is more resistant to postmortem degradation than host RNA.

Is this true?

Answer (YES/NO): YES